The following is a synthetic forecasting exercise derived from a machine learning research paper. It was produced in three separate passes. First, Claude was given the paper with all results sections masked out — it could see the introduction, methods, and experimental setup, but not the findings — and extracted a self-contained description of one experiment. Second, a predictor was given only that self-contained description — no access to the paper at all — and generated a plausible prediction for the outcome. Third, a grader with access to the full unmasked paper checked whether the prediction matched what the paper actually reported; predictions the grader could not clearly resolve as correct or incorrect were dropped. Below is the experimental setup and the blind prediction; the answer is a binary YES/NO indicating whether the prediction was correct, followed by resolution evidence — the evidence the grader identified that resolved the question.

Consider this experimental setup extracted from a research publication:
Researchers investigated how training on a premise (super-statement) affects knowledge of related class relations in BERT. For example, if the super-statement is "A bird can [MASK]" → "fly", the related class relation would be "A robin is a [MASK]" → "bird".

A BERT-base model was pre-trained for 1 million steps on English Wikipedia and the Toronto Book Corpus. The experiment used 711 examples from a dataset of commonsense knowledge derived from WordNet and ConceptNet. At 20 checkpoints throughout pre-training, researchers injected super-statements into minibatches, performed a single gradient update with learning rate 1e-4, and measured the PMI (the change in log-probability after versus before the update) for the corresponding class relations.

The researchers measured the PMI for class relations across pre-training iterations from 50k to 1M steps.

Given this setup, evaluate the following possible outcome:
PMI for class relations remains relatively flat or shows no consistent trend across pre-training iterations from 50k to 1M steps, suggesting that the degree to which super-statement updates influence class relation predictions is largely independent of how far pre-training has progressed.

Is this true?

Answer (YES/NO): NO